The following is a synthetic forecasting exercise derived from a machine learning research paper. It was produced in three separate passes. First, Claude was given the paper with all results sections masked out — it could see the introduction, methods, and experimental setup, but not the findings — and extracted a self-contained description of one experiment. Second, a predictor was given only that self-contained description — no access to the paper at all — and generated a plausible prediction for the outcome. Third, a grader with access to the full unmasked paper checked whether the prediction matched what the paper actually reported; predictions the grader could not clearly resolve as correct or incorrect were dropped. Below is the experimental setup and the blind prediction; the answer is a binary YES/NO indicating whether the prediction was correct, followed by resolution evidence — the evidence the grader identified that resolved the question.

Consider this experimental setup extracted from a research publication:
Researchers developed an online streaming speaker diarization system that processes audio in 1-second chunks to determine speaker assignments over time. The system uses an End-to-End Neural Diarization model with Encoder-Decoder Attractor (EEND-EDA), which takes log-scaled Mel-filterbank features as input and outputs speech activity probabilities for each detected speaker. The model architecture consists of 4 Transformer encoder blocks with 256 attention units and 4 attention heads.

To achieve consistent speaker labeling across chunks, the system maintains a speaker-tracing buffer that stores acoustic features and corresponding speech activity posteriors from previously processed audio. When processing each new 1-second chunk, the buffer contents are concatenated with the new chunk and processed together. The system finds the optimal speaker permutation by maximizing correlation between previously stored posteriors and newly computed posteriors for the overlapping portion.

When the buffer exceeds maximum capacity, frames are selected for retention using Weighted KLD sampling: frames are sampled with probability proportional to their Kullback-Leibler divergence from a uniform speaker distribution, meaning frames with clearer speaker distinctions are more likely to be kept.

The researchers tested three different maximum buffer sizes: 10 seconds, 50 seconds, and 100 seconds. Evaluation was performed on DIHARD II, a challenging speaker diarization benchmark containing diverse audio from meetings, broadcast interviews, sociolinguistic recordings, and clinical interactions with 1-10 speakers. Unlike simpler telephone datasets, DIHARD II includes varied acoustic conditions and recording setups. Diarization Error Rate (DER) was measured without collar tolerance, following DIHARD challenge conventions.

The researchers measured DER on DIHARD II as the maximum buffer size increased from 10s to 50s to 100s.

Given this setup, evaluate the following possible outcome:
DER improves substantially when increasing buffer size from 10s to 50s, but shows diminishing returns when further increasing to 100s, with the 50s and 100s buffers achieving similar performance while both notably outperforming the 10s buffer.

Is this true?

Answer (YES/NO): YES